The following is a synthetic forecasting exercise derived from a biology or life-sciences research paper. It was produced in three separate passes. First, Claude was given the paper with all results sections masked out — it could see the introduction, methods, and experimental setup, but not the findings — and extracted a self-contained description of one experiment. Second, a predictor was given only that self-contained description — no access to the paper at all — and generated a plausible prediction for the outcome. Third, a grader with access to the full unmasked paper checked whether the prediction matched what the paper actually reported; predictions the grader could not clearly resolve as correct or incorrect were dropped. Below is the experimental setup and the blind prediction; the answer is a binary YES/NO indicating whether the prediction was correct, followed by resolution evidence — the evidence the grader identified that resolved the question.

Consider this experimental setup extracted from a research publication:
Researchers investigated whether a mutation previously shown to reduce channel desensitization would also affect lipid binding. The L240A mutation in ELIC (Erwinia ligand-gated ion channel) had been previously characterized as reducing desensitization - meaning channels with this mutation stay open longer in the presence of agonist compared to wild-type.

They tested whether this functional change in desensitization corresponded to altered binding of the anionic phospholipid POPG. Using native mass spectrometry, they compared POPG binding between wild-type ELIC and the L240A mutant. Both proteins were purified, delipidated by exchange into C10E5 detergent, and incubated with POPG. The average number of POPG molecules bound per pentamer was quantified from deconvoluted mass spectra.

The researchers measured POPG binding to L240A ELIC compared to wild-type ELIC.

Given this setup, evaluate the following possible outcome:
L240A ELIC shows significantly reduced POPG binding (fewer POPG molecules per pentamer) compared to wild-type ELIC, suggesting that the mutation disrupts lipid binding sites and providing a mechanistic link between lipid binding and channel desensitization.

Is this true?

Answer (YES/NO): NO